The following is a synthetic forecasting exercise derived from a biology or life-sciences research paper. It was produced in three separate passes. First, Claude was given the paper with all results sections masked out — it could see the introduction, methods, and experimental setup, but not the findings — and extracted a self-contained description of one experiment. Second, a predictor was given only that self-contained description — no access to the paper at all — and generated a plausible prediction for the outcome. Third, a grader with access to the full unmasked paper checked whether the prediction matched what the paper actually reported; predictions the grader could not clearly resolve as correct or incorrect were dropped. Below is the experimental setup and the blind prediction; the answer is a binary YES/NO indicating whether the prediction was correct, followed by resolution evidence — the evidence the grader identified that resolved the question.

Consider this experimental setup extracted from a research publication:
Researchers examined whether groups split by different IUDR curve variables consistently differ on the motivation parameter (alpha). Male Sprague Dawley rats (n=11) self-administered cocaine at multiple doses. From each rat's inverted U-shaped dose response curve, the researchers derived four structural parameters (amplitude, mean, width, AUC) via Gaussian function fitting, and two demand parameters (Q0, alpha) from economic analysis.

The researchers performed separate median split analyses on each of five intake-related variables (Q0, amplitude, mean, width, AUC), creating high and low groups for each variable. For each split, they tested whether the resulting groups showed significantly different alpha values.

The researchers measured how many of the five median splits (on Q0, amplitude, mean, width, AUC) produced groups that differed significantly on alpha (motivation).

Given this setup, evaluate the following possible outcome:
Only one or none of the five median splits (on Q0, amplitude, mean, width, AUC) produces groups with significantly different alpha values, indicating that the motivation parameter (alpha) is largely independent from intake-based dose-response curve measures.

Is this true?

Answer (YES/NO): YES